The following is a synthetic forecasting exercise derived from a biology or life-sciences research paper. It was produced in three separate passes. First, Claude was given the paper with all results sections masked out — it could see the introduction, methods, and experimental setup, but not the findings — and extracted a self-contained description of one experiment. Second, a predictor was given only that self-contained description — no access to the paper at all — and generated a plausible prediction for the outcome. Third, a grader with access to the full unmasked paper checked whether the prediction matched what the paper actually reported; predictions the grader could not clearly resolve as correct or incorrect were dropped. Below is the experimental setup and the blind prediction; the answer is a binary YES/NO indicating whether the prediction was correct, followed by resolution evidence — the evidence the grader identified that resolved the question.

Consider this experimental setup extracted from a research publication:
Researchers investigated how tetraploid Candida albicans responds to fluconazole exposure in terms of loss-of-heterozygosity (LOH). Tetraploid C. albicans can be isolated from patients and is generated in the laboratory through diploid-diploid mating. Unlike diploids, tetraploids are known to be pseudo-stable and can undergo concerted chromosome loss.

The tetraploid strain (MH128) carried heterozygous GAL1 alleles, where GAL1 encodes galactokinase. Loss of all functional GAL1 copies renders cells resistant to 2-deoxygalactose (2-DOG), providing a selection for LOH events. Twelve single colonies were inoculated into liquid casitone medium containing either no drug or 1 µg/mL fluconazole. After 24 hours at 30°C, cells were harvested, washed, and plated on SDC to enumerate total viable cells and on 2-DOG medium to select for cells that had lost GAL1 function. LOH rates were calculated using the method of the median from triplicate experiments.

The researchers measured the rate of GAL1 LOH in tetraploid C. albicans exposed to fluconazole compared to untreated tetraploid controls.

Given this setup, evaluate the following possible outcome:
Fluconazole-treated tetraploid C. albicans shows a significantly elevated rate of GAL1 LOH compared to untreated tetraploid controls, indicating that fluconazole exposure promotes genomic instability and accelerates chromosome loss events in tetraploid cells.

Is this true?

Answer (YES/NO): YES